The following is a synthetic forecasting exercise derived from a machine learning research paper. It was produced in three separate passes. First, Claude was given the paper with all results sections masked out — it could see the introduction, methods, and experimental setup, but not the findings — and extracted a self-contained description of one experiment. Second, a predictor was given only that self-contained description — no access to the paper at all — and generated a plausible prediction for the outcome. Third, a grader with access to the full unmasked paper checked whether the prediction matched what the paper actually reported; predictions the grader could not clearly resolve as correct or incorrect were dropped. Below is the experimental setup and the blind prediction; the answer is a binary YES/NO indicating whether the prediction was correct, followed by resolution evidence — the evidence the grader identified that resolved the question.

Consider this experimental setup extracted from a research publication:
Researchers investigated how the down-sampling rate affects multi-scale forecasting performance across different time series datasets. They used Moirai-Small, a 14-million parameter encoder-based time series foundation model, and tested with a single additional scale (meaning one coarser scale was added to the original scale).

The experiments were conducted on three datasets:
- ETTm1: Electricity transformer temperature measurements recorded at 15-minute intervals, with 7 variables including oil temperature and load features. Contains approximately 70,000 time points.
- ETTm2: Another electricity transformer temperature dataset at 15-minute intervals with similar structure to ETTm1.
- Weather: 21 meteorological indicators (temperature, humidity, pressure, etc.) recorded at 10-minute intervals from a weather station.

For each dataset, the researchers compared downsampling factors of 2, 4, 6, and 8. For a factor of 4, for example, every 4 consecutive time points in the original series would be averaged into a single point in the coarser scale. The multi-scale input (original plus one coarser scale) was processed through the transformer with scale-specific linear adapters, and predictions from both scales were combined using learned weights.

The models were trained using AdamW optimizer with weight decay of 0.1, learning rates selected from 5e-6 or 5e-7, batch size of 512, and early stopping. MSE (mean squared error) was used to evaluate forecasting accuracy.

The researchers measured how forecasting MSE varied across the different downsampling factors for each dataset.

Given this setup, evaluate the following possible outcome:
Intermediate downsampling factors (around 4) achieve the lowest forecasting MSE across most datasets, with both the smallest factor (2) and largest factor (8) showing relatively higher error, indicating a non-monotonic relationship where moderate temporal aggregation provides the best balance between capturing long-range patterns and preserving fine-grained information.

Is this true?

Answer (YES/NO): NO